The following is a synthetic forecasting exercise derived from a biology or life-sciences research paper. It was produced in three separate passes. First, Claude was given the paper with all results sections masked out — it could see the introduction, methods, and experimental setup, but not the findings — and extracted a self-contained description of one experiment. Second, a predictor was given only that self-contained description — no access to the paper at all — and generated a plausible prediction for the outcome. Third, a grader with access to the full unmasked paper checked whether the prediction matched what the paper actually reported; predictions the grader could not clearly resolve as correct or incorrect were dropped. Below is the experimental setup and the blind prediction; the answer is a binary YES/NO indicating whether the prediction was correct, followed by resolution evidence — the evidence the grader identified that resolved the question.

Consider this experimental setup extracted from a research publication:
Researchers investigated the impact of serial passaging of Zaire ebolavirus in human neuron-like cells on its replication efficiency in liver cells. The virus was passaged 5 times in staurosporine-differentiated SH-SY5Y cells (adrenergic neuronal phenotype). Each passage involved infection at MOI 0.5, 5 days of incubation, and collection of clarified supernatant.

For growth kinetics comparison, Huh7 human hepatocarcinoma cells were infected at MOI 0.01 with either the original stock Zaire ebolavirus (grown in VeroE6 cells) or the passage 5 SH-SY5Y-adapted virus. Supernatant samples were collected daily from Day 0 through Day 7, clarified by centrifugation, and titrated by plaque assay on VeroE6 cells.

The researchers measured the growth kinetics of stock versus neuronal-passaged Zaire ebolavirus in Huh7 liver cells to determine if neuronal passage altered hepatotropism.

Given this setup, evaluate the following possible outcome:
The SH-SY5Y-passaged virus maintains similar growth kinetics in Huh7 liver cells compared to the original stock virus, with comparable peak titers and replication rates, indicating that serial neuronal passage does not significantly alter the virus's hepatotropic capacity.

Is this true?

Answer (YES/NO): YES